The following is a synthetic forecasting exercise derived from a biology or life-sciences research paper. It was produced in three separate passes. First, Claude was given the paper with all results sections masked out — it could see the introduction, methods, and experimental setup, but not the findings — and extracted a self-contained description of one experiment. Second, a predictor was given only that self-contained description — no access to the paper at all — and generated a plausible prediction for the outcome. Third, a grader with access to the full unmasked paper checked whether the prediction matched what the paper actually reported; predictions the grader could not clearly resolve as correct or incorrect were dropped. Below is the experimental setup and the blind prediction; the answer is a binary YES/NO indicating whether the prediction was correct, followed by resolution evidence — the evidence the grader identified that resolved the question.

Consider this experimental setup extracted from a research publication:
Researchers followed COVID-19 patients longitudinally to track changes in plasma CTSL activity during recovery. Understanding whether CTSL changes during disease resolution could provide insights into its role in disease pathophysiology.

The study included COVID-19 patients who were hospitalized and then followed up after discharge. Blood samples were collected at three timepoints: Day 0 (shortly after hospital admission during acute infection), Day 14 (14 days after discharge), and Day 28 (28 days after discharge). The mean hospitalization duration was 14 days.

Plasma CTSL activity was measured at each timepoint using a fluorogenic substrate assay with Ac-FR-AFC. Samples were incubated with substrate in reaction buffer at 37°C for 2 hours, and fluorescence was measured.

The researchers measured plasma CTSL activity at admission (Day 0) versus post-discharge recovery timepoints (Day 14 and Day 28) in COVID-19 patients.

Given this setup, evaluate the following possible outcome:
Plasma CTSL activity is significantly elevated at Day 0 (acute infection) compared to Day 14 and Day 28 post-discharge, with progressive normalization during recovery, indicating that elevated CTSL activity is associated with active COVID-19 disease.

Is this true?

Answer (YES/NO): YES